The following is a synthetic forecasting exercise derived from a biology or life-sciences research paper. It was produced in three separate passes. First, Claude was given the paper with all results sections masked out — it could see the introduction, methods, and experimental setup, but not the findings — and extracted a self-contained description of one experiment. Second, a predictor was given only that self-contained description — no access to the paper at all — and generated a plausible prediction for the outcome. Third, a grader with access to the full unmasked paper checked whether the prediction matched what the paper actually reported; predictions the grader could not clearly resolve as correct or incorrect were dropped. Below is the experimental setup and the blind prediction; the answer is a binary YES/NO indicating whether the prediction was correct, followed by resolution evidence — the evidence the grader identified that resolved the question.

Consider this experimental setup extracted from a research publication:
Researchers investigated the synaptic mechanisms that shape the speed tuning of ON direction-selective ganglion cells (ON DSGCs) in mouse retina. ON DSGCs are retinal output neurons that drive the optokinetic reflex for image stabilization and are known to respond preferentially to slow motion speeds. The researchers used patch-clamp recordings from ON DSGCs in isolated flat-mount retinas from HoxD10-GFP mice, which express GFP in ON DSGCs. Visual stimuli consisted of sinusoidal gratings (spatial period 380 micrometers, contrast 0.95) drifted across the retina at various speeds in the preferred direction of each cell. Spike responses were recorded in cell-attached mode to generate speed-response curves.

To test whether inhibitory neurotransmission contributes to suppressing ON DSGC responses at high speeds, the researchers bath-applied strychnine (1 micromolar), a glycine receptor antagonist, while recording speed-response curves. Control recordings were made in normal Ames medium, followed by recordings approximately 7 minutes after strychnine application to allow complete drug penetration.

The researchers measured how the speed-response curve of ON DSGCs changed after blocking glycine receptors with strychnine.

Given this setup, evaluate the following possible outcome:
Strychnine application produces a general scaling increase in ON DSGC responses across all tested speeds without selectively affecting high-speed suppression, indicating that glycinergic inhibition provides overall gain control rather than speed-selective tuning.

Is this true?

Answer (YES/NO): NO